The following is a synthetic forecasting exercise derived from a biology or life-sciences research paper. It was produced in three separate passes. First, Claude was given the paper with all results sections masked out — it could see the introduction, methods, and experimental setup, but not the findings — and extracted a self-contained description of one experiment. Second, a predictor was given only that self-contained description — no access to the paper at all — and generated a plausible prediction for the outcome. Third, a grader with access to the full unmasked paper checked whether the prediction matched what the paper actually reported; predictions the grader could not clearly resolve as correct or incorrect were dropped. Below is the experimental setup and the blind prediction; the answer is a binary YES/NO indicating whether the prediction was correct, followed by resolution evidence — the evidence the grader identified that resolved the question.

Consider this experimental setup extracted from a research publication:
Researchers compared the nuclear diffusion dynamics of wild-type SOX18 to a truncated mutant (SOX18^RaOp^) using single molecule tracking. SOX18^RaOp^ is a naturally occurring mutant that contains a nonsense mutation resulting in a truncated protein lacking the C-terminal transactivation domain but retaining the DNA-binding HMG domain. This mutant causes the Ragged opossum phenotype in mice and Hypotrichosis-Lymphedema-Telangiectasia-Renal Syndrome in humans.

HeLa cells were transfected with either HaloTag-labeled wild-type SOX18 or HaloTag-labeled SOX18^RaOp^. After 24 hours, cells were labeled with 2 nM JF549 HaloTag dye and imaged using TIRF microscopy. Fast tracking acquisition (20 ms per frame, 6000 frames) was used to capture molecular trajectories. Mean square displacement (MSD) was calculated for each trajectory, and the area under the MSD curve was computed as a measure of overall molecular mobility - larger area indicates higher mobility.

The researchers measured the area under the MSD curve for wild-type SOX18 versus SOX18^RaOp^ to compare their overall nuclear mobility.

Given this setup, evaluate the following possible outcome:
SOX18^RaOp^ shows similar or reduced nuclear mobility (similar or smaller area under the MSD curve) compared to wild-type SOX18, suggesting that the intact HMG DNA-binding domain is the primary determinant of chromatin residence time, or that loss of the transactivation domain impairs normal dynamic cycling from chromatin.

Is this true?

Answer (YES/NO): YES